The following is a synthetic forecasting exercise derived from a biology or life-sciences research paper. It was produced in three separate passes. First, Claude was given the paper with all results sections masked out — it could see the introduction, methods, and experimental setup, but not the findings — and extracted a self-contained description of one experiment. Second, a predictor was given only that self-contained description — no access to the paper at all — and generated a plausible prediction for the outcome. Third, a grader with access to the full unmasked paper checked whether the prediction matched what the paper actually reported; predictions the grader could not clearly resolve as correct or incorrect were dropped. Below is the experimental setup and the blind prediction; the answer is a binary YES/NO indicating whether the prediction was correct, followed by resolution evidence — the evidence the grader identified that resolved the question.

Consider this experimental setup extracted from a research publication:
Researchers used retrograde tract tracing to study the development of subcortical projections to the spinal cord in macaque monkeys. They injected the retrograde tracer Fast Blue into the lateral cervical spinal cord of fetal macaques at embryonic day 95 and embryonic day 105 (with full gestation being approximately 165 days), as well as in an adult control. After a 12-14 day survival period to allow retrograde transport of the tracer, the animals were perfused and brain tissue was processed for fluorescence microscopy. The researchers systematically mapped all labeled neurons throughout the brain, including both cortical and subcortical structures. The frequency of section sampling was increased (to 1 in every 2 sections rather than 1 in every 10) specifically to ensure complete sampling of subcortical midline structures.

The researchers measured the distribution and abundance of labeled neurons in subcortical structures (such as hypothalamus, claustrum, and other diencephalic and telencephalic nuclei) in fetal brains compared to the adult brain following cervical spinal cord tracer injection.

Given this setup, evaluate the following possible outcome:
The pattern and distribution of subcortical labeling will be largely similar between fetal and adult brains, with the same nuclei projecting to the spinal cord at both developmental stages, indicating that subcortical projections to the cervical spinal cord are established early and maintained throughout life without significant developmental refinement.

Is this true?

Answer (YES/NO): NO